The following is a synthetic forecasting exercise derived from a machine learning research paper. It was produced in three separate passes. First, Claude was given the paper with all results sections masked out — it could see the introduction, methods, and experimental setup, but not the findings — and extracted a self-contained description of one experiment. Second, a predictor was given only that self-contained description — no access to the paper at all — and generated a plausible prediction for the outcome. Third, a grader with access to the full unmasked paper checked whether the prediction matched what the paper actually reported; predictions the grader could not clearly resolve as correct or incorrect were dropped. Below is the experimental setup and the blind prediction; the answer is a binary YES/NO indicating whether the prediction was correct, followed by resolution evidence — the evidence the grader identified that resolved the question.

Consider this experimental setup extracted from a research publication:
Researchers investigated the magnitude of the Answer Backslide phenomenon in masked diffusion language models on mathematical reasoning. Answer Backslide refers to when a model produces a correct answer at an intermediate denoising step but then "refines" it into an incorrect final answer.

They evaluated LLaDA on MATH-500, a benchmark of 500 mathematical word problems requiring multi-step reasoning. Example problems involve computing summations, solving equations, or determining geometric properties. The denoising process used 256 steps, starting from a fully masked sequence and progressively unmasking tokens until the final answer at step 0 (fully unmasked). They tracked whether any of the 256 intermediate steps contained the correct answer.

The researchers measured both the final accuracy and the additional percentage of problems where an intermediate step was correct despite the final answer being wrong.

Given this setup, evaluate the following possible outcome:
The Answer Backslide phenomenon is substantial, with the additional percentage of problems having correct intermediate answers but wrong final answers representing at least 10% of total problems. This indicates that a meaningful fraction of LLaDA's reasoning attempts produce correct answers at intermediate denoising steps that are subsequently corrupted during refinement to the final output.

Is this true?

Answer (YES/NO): NO